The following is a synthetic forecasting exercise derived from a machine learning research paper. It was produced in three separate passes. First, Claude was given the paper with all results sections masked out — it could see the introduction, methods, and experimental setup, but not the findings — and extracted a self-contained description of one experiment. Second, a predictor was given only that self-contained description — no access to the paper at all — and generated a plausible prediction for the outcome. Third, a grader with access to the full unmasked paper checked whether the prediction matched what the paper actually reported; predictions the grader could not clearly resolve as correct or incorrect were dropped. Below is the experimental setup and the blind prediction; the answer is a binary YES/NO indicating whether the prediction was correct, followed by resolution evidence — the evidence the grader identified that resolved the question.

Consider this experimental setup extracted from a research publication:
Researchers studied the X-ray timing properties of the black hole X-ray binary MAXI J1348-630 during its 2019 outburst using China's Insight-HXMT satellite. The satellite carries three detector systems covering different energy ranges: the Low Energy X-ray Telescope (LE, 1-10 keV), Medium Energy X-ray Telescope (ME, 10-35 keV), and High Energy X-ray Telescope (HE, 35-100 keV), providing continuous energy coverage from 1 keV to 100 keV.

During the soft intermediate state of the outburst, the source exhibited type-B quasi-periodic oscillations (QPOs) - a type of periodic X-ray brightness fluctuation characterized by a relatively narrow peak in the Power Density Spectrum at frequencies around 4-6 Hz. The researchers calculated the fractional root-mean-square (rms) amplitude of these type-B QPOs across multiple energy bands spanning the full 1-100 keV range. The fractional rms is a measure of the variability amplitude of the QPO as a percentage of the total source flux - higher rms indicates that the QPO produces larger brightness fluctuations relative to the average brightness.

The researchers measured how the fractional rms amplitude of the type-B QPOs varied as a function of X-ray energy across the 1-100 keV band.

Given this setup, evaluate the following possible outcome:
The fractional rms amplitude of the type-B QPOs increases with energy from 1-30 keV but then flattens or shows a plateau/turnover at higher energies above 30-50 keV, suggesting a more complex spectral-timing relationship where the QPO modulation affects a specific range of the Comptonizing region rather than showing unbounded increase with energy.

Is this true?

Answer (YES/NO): NO